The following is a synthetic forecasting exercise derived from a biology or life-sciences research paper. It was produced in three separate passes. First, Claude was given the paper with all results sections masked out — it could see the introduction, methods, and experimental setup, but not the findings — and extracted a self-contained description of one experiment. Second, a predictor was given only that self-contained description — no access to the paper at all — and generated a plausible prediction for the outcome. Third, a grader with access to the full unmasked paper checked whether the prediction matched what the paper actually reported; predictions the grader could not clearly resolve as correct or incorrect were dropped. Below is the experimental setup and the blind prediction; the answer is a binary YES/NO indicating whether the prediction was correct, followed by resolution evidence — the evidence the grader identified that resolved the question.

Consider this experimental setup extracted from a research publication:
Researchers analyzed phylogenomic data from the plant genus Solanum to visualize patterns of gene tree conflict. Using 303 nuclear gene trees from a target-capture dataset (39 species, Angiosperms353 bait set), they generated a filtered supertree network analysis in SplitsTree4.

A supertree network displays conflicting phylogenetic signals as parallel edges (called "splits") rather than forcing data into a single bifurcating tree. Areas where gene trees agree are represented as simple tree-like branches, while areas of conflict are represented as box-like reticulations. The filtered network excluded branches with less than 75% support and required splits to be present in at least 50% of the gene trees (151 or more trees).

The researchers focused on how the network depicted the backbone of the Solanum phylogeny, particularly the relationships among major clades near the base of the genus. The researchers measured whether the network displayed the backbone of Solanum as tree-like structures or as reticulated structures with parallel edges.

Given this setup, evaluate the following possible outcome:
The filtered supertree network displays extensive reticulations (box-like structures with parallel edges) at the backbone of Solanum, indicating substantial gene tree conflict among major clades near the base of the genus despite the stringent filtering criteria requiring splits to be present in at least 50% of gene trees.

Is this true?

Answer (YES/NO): YES